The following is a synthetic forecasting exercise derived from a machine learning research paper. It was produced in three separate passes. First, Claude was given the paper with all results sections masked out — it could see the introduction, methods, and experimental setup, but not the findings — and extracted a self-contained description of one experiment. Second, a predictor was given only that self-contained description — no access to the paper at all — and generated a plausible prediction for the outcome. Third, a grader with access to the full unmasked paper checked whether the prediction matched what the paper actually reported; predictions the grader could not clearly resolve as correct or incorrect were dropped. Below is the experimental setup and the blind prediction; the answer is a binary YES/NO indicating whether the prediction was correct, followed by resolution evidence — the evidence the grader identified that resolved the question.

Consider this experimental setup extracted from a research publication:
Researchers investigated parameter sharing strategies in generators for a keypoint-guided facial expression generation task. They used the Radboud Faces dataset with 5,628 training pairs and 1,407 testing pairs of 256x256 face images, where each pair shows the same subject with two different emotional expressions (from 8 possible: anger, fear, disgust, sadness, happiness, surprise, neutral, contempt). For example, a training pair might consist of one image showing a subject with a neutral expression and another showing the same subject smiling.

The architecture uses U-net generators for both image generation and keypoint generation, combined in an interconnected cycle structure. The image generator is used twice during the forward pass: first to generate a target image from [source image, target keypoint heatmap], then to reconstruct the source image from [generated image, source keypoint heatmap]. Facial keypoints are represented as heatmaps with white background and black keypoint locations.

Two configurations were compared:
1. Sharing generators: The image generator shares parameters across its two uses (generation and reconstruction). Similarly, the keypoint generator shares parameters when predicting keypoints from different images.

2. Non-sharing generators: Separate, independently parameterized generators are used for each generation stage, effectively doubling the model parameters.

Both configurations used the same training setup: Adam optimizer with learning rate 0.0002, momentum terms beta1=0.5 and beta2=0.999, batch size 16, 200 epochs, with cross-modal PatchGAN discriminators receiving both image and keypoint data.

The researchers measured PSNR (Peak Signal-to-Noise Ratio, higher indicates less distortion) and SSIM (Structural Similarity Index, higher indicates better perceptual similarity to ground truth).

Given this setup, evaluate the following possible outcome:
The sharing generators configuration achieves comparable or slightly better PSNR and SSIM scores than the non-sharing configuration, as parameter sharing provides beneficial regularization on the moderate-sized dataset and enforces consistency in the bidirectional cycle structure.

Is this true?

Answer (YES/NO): NO